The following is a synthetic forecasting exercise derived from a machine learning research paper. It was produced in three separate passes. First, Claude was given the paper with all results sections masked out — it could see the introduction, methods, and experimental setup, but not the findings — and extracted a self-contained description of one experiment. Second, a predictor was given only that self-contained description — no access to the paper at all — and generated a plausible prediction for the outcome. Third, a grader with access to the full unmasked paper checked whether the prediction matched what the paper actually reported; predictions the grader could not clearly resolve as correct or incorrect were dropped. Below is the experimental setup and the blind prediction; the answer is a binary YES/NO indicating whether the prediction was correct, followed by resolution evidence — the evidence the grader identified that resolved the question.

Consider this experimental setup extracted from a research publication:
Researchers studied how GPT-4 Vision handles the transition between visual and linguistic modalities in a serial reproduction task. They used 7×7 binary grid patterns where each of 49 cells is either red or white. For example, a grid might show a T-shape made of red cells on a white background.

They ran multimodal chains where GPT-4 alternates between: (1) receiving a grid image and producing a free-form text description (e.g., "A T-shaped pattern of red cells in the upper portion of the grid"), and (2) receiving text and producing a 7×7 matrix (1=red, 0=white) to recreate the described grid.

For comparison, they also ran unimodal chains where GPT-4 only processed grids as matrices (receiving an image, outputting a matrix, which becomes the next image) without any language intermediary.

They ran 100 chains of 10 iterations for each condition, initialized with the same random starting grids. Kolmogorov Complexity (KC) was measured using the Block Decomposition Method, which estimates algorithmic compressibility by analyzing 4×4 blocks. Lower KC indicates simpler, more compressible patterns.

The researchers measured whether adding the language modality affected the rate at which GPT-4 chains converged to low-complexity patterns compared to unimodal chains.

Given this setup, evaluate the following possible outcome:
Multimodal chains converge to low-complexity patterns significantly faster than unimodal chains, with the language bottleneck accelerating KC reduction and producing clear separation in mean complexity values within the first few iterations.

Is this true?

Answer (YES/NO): NO